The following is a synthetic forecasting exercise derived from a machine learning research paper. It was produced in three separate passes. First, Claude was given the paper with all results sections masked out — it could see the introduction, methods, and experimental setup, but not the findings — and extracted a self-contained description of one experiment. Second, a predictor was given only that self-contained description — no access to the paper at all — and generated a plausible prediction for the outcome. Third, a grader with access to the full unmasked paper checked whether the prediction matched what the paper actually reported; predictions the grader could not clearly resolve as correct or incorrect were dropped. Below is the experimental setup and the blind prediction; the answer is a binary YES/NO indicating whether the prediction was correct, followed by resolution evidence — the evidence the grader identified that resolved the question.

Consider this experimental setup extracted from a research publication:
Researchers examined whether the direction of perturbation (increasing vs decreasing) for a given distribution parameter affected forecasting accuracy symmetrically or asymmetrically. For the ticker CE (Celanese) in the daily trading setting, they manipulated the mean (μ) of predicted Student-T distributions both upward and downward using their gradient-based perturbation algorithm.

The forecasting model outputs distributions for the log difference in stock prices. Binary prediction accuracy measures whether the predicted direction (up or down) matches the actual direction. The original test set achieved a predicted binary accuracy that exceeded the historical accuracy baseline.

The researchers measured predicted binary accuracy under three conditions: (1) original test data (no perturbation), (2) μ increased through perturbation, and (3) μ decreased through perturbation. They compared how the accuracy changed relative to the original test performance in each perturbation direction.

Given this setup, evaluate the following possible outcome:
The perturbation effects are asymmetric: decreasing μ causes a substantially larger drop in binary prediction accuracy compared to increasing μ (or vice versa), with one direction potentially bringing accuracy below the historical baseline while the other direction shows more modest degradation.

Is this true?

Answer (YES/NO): NO